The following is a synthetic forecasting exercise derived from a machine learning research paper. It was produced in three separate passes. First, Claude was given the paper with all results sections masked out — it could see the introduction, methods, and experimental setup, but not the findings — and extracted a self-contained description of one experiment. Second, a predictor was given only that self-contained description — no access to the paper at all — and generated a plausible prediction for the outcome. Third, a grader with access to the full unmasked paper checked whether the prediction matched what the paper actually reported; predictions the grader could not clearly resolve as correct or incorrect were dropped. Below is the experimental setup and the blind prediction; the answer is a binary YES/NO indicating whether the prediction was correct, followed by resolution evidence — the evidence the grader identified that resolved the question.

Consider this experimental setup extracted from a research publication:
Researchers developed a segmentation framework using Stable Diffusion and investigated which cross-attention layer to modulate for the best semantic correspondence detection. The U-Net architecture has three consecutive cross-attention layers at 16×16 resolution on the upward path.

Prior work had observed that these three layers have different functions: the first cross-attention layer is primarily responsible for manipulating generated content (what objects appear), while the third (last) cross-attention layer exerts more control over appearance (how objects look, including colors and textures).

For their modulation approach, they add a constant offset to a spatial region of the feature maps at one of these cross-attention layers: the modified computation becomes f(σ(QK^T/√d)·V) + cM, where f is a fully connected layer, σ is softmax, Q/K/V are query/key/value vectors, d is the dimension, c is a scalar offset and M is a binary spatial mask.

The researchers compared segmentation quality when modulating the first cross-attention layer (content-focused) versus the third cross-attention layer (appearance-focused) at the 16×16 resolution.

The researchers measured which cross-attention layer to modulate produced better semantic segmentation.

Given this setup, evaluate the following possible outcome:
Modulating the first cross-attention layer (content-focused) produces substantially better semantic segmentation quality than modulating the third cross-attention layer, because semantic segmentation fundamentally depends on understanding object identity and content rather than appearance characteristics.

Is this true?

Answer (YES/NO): NO